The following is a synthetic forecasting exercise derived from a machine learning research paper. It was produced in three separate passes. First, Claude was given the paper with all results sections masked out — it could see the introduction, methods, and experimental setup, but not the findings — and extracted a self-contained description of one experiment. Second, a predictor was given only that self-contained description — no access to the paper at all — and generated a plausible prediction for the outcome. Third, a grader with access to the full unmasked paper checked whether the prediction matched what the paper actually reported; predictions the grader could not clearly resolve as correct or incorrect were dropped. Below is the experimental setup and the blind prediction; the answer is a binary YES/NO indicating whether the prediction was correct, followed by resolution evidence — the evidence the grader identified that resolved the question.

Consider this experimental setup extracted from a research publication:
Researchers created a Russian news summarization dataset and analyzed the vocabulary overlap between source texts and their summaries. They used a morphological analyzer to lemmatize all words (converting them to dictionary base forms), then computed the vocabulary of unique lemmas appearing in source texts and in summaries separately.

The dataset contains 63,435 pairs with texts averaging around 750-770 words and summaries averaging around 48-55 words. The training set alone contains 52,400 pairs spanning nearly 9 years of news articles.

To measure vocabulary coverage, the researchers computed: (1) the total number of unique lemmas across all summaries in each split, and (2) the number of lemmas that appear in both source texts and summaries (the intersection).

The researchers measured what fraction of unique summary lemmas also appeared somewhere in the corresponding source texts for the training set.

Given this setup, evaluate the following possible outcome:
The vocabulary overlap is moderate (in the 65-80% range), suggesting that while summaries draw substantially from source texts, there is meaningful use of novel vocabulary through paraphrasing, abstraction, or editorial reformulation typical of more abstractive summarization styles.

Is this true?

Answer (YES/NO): NO